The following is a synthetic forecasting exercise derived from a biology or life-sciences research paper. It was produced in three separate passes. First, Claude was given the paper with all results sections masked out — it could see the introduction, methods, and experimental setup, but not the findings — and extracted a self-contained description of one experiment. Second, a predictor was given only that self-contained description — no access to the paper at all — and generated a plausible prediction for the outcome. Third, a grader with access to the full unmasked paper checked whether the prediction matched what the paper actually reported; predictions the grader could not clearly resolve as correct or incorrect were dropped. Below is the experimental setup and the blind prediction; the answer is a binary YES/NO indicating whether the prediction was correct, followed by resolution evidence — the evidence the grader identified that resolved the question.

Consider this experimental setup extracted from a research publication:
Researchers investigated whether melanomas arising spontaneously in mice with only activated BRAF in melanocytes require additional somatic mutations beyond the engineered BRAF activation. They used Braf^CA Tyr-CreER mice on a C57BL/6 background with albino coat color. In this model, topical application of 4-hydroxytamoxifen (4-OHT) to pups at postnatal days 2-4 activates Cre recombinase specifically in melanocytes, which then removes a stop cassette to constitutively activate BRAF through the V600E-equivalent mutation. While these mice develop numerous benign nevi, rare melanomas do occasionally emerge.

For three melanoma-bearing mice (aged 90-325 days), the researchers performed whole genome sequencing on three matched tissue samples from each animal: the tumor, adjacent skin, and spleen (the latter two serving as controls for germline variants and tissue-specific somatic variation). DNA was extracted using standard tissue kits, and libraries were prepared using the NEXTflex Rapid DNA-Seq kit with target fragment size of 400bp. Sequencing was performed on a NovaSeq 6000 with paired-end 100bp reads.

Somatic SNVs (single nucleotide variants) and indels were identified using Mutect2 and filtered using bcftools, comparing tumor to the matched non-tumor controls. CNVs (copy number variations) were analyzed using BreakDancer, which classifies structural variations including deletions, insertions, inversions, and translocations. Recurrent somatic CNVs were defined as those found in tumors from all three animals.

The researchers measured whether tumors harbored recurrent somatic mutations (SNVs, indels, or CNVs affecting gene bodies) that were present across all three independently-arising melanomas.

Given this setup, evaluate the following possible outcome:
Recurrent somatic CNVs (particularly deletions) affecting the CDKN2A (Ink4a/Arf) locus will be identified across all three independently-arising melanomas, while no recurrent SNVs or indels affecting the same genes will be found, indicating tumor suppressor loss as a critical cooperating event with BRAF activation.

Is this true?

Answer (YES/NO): NO